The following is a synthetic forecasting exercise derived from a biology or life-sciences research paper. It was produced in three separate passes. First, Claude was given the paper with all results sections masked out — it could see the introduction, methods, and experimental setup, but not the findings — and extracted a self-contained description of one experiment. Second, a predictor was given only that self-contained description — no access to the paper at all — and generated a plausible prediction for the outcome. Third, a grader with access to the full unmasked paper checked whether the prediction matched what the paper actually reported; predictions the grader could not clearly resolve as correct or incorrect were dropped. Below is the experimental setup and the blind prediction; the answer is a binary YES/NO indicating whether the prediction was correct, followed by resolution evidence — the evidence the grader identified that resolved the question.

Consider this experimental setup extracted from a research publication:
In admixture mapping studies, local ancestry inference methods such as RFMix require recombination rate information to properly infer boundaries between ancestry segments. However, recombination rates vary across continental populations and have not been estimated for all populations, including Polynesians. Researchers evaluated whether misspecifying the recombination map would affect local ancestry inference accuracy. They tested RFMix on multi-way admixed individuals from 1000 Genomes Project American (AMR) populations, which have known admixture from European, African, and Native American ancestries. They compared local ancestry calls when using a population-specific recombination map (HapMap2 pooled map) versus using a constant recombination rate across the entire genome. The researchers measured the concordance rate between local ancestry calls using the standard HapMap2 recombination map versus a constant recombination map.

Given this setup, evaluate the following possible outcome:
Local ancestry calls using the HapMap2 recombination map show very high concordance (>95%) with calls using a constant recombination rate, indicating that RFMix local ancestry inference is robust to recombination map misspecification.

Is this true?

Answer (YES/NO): YES